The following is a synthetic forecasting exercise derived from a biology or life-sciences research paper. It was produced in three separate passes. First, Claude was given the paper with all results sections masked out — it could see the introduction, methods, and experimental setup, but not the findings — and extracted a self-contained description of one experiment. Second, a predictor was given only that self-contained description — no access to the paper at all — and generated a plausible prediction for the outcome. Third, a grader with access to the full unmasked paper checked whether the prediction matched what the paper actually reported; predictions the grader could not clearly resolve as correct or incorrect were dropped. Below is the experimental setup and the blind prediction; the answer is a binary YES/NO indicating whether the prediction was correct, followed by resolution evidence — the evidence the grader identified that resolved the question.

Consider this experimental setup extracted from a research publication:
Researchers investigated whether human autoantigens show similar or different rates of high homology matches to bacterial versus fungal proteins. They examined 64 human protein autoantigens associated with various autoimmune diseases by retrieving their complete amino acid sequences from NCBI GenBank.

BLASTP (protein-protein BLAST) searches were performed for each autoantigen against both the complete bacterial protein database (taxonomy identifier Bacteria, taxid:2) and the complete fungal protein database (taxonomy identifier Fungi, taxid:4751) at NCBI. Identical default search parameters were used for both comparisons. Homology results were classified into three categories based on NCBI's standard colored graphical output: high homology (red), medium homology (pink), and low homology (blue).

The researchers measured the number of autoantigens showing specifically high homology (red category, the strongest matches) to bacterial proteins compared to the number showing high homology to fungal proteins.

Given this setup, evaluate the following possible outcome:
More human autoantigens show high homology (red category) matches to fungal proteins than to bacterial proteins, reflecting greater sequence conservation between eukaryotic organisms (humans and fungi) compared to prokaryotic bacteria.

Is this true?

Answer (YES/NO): YES